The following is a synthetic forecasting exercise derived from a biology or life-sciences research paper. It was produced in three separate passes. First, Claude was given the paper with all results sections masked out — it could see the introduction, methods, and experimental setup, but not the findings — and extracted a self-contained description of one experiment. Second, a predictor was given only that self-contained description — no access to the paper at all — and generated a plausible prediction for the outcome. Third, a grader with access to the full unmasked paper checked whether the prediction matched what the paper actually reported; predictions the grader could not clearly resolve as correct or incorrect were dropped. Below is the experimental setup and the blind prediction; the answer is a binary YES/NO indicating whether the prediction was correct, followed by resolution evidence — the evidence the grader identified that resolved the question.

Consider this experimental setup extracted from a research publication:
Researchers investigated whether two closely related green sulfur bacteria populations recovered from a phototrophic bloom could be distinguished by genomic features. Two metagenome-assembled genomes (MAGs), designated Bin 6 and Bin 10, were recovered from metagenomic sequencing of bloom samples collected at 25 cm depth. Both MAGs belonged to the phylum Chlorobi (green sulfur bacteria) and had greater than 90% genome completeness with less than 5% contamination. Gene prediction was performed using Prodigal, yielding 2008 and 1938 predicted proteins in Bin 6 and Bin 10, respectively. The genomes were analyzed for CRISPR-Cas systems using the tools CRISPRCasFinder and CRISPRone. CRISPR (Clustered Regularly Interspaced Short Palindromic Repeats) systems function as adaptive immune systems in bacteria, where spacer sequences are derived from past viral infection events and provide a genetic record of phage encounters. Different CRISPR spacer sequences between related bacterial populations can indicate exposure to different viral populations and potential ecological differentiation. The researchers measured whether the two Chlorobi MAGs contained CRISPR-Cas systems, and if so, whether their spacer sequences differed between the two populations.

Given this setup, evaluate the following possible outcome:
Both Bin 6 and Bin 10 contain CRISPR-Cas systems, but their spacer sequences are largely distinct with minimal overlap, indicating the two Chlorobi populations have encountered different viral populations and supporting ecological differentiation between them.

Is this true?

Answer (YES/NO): YES